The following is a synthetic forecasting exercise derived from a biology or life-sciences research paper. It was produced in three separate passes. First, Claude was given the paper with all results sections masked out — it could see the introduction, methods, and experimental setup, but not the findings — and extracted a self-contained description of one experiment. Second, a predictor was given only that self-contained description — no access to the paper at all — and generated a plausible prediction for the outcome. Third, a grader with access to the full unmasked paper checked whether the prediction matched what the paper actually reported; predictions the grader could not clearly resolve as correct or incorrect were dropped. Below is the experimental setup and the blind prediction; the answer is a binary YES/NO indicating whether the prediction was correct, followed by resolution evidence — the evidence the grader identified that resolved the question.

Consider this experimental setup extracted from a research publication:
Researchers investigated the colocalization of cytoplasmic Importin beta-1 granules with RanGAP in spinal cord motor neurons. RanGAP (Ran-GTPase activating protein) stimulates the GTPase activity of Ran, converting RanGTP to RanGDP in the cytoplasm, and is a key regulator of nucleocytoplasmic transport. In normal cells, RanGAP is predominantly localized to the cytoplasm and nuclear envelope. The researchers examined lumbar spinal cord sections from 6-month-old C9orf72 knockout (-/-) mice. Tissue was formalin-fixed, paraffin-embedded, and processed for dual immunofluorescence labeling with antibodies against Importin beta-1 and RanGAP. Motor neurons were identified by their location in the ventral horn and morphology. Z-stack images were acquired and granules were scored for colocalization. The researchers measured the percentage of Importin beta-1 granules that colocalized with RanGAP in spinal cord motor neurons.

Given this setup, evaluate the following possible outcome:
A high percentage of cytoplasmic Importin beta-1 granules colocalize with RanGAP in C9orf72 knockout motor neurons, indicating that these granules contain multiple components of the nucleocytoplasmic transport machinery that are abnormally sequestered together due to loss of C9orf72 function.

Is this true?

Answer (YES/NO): NO